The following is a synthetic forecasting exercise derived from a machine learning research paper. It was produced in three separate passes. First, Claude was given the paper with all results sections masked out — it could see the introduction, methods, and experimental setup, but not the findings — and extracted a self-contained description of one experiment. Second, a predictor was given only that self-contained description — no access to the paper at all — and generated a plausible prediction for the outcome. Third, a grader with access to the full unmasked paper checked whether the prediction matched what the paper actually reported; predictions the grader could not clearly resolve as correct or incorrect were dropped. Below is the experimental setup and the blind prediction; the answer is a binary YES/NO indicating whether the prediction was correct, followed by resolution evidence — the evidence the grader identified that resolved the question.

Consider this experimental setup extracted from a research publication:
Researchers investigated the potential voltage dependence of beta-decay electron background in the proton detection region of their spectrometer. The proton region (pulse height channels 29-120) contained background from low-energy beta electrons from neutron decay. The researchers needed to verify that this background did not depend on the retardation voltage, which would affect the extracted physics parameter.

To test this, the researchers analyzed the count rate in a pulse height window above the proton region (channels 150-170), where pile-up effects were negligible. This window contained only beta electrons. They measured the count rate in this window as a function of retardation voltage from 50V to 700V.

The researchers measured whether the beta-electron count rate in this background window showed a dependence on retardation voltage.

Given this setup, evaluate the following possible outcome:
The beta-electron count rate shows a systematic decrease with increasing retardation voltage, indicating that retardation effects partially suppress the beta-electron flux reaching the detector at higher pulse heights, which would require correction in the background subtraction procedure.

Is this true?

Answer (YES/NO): NO